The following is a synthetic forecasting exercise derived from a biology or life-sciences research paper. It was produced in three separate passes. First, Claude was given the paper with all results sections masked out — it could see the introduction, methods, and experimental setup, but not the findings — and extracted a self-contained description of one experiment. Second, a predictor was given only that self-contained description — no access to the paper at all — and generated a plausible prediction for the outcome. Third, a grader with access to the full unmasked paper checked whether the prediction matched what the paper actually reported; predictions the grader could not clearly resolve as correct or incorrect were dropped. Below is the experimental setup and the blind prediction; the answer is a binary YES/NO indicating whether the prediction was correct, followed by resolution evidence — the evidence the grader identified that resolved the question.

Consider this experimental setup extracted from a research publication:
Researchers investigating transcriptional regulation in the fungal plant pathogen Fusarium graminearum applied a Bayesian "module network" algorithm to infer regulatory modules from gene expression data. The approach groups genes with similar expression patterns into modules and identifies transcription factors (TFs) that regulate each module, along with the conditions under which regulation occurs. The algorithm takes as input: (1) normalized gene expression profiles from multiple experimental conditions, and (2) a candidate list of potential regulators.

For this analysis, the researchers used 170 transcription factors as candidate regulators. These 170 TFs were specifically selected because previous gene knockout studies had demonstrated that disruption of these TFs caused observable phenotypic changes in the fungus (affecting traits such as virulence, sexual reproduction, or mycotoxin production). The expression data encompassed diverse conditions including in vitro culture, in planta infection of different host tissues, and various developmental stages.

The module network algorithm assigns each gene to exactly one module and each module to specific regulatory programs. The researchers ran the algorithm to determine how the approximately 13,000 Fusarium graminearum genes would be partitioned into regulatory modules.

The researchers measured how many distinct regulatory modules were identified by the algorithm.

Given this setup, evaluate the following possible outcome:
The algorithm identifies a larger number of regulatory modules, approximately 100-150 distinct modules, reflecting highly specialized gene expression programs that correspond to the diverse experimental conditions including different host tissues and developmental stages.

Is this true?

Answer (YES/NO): NO